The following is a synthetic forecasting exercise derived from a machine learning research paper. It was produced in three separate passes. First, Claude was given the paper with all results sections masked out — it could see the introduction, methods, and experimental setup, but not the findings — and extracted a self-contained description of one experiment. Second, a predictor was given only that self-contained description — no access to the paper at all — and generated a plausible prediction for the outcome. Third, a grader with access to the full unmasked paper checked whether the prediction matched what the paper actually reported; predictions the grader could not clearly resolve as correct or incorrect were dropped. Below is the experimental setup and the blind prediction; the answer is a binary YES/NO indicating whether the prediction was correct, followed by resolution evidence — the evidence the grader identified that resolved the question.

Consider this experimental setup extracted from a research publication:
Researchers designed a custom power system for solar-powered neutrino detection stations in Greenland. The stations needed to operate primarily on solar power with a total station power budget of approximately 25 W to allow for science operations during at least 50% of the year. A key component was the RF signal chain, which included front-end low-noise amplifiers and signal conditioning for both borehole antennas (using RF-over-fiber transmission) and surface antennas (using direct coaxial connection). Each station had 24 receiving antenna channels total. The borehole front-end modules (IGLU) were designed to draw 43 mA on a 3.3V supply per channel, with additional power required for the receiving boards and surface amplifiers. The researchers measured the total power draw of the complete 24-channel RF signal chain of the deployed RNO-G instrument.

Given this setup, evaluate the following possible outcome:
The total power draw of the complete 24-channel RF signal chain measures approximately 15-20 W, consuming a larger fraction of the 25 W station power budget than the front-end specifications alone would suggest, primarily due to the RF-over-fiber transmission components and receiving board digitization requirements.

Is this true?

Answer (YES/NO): NO